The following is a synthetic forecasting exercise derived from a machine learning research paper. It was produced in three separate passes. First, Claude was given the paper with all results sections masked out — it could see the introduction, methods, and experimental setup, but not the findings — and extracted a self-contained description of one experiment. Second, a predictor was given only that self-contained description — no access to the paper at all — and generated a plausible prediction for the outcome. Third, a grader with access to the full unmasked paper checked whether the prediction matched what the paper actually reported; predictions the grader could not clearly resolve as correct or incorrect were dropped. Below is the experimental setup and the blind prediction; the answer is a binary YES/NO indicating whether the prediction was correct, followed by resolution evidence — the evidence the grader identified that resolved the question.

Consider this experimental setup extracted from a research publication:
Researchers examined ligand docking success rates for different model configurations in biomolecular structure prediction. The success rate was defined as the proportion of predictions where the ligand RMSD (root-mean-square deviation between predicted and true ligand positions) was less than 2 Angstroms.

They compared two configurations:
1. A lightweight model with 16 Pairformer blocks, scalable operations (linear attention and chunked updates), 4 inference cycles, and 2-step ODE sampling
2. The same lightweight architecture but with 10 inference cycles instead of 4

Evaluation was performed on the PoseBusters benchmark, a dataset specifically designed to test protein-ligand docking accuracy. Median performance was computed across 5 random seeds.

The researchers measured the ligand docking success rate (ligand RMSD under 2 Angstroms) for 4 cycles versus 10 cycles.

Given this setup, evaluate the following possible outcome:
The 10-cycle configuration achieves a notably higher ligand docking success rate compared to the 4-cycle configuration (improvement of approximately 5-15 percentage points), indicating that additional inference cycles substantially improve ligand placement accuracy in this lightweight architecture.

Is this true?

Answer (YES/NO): NO